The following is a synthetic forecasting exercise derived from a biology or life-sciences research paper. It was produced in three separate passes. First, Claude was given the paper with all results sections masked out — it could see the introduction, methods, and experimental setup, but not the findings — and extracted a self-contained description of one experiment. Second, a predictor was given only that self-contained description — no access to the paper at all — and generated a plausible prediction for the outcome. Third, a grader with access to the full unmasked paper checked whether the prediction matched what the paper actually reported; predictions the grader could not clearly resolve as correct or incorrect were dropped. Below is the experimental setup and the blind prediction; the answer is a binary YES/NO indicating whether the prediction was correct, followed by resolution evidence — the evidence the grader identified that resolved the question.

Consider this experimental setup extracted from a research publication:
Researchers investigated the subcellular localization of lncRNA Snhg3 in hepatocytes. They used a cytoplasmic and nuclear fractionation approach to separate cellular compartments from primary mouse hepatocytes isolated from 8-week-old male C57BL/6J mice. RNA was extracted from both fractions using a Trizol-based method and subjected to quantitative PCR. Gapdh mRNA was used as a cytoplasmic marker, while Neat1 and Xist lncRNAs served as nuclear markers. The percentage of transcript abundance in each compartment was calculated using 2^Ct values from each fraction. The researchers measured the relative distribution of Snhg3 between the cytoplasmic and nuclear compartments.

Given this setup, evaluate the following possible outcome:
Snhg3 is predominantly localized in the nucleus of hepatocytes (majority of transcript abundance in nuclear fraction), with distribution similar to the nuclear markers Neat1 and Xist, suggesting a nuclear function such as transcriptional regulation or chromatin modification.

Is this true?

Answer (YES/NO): YES